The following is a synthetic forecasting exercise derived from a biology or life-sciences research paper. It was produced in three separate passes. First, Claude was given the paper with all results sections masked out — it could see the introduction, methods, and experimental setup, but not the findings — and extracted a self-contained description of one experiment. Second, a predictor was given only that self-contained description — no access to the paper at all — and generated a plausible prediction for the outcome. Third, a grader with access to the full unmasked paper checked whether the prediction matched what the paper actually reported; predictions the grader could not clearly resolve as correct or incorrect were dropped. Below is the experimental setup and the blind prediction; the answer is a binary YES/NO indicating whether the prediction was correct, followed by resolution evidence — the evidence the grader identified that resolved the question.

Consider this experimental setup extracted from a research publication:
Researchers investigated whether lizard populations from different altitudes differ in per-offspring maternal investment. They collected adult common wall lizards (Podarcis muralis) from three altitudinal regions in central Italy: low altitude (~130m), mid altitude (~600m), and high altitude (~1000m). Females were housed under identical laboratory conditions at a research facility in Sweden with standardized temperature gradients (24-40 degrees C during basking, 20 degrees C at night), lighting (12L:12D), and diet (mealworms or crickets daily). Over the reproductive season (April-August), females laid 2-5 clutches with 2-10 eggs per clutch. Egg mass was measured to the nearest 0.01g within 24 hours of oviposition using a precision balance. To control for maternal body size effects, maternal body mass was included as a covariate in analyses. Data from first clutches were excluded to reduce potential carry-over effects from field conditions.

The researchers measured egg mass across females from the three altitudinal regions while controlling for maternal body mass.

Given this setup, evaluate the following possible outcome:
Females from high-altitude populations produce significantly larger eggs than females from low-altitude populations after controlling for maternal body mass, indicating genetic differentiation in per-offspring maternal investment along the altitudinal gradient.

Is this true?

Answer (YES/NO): NO